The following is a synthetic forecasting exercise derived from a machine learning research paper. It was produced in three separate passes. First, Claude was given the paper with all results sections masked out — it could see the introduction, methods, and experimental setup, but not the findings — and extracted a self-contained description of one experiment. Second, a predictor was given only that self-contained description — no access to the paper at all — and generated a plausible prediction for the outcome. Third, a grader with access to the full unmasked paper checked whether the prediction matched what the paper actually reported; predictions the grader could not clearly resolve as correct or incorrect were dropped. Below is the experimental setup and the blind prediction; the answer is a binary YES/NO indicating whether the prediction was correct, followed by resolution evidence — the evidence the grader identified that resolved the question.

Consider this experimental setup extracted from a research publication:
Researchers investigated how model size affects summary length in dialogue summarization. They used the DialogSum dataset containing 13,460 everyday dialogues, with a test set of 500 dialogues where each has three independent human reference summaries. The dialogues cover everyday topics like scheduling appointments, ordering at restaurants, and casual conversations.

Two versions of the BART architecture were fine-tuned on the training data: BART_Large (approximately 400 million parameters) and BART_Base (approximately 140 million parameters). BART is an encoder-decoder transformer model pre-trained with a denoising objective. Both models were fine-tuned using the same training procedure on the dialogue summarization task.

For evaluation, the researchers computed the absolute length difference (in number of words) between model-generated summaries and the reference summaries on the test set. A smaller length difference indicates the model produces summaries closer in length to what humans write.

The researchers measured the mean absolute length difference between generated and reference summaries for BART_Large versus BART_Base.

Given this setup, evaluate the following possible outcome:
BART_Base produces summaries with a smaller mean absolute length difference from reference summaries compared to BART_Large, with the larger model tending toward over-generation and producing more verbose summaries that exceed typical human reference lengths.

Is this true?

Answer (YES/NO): YES